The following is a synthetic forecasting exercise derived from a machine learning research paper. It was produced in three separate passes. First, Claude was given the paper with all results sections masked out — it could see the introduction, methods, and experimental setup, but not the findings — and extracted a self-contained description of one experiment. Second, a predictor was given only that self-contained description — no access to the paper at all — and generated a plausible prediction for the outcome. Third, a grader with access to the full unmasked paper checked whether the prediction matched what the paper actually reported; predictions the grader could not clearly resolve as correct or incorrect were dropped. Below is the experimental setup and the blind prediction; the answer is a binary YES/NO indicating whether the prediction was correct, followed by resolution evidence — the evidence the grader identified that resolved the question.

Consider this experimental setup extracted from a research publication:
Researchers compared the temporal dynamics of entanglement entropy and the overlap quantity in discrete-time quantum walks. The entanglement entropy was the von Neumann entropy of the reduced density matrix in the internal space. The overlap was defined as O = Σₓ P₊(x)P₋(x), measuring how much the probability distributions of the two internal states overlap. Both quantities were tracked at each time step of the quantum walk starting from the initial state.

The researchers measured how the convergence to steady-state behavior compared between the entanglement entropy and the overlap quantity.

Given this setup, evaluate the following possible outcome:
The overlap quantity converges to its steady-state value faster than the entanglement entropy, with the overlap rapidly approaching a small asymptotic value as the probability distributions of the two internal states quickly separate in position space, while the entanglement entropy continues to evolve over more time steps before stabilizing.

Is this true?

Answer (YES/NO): NO